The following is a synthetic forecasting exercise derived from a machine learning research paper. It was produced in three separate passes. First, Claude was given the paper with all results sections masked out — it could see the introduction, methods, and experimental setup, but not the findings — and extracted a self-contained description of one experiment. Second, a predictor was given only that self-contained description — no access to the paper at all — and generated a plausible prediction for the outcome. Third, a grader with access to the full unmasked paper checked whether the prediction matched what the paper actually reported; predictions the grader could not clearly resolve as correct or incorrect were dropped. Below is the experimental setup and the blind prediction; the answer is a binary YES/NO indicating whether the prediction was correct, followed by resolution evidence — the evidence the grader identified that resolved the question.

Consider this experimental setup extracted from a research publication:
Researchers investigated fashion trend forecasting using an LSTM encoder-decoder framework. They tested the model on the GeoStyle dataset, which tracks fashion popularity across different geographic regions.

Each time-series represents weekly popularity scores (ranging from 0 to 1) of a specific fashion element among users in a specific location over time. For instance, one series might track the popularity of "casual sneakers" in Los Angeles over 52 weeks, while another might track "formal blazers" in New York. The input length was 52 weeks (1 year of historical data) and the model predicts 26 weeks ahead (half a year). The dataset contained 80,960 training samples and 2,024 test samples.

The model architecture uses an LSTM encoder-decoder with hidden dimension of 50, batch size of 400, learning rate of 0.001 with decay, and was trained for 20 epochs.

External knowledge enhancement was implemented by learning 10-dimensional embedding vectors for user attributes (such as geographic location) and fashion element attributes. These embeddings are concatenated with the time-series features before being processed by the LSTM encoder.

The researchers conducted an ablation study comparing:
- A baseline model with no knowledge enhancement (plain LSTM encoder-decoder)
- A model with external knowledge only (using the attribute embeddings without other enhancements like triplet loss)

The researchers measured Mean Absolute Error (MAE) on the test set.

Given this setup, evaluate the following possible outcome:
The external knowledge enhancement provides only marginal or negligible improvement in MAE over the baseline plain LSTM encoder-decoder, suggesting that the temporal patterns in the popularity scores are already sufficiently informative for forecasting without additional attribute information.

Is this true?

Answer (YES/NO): YES